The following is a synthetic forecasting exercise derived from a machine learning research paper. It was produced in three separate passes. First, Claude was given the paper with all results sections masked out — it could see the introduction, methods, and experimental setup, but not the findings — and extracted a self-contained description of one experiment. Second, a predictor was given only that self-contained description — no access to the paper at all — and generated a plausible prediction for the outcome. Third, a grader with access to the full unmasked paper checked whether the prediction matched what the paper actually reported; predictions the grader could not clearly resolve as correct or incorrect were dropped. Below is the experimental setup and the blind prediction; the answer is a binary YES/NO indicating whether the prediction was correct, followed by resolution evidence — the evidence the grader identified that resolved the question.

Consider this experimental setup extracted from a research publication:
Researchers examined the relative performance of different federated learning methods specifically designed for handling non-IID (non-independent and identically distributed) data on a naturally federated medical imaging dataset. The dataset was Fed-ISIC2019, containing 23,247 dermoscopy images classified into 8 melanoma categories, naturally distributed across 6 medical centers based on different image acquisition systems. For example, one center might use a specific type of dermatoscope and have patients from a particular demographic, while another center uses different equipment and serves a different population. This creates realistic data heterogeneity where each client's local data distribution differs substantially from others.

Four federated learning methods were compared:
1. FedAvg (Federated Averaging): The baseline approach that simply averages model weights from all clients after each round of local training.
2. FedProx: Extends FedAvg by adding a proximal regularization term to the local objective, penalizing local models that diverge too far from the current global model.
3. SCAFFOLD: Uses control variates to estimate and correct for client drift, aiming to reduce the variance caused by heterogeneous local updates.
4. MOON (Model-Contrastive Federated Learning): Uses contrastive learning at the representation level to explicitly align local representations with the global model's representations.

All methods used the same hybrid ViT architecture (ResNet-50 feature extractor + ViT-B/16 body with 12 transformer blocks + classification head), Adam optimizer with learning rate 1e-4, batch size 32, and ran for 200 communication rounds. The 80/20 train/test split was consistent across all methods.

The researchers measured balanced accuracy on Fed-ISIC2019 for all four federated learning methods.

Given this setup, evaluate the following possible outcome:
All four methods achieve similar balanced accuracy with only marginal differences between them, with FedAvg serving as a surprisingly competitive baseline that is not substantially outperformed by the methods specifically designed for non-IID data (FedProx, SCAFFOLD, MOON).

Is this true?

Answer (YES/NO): NO